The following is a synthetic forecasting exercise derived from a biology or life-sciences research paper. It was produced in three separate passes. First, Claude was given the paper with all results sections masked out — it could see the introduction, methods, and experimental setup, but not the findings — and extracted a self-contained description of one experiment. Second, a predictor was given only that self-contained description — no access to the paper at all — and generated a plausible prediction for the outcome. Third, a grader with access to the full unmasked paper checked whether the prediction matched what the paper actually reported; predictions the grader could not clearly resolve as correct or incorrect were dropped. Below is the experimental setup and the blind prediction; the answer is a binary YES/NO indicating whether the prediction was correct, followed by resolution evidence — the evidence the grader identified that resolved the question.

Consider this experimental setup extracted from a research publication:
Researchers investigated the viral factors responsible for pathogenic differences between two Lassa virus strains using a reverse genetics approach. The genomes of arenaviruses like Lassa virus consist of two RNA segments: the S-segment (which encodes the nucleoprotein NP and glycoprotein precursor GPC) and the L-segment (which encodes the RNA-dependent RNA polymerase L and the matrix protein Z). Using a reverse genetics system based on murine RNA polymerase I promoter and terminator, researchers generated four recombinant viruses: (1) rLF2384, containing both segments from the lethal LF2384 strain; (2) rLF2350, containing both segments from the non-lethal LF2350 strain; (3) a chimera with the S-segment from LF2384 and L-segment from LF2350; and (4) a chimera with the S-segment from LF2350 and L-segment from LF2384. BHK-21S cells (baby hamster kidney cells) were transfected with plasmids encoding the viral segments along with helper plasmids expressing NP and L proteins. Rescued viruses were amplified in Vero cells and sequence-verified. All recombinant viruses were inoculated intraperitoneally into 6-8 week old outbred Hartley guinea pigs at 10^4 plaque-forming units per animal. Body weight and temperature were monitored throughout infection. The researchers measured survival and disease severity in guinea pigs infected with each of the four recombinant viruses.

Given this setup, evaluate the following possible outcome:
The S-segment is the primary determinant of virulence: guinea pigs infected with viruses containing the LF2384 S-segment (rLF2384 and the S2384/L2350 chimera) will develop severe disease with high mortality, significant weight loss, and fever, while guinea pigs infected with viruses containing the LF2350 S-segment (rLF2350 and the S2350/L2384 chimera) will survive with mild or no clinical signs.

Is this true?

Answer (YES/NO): NO